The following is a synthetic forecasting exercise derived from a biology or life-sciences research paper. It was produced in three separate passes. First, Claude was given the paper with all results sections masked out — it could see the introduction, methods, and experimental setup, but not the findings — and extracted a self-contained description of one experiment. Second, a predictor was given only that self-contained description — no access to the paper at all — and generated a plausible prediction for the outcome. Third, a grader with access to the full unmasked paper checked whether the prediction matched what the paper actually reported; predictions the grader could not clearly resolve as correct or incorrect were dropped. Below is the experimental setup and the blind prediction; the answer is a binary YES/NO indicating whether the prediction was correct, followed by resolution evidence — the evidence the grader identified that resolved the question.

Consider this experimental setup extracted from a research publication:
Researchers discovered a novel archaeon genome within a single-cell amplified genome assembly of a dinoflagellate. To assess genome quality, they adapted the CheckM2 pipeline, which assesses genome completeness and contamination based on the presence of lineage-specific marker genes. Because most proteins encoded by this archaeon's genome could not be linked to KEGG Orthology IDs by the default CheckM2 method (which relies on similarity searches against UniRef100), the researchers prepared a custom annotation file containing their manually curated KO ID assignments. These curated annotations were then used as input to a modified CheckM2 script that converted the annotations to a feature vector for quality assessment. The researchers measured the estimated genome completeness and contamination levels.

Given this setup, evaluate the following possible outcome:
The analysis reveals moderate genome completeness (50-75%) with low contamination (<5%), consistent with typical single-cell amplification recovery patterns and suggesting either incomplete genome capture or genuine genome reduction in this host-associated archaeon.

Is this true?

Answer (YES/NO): NO